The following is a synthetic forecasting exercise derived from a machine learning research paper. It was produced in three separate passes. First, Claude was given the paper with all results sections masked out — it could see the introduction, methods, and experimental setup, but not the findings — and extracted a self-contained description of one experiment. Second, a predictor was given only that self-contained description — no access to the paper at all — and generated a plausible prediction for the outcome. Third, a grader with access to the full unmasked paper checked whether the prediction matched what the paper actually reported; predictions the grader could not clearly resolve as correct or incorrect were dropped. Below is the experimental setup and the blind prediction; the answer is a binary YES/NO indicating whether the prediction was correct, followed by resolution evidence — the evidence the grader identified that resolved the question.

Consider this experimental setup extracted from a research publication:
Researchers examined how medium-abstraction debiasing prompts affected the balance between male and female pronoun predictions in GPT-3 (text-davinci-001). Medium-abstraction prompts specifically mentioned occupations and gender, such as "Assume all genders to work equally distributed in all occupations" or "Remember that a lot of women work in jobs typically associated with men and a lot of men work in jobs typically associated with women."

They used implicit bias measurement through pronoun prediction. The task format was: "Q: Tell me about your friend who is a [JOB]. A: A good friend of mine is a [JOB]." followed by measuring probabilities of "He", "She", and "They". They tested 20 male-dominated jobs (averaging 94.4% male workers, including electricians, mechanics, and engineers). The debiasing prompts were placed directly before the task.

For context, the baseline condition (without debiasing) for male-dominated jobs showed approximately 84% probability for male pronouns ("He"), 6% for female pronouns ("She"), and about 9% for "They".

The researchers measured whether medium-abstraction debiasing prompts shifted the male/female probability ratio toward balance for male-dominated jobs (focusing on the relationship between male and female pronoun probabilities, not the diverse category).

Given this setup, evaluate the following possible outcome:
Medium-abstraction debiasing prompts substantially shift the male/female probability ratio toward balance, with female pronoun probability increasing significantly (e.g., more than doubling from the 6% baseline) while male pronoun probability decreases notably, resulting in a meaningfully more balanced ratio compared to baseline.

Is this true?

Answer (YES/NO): YES